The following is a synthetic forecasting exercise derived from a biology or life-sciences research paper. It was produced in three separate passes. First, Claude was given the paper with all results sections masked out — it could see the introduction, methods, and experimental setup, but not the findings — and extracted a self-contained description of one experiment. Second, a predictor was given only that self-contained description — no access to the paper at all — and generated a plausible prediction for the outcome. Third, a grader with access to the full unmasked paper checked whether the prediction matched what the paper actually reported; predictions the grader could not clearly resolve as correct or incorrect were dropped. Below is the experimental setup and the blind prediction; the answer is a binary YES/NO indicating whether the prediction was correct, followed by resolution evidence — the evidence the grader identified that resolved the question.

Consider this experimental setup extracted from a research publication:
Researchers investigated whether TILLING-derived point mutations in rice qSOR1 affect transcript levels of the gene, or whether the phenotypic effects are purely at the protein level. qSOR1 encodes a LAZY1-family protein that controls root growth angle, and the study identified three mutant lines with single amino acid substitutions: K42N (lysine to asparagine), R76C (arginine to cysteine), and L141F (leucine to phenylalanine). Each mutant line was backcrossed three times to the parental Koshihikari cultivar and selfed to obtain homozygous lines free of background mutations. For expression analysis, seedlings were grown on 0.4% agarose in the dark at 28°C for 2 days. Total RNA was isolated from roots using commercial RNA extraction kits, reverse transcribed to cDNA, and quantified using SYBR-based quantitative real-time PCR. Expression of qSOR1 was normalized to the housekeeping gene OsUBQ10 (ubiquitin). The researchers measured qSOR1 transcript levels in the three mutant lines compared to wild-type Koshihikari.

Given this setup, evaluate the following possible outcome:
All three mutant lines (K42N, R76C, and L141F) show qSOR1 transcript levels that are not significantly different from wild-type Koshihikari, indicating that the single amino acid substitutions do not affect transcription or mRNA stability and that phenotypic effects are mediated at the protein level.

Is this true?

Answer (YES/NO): NO